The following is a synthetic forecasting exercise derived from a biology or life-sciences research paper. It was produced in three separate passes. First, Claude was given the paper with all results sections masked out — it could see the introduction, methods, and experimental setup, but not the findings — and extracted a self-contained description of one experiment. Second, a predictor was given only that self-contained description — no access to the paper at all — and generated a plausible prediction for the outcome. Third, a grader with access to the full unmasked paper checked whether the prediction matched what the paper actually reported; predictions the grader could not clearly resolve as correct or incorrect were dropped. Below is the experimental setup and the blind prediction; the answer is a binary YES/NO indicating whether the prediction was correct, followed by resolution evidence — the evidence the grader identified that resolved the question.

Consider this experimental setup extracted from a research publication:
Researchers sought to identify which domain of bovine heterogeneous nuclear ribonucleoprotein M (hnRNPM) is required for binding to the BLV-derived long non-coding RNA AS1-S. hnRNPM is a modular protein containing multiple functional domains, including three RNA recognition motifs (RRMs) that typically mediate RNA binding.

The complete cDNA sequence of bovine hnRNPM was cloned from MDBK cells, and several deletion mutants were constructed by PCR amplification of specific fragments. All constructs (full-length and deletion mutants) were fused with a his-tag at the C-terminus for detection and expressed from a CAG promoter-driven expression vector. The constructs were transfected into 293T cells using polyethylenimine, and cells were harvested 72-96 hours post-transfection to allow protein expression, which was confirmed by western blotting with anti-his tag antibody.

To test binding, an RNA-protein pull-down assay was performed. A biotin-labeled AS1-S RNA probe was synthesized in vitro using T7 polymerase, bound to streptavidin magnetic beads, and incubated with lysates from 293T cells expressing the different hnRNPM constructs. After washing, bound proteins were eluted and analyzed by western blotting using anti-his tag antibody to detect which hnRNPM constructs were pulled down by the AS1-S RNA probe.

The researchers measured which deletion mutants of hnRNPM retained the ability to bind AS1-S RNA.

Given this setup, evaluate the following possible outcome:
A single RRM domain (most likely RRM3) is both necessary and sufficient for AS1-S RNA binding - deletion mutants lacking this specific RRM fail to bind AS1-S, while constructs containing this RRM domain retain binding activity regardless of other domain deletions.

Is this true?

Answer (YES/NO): NO